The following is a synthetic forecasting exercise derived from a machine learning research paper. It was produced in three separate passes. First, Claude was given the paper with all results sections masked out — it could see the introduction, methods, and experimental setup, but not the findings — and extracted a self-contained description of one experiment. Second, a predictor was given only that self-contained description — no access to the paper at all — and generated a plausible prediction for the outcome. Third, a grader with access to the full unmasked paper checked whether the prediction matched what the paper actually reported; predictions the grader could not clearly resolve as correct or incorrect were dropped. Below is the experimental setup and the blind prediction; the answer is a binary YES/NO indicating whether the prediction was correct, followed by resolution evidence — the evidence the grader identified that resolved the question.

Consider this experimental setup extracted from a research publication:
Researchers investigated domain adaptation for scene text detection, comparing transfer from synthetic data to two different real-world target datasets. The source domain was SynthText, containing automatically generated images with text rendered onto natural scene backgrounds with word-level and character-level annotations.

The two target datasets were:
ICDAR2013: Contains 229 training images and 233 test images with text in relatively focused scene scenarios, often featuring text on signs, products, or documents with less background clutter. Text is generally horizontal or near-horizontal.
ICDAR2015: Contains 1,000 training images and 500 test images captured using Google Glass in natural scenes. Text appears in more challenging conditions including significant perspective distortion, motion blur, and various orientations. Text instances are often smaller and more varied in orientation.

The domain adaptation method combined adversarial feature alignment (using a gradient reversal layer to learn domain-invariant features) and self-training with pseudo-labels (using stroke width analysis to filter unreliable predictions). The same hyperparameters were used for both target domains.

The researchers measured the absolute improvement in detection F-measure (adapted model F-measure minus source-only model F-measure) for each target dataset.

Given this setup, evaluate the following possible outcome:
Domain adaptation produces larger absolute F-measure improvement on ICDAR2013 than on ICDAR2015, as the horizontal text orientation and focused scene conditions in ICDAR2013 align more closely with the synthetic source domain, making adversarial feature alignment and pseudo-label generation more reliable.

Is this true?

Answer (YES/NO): YES